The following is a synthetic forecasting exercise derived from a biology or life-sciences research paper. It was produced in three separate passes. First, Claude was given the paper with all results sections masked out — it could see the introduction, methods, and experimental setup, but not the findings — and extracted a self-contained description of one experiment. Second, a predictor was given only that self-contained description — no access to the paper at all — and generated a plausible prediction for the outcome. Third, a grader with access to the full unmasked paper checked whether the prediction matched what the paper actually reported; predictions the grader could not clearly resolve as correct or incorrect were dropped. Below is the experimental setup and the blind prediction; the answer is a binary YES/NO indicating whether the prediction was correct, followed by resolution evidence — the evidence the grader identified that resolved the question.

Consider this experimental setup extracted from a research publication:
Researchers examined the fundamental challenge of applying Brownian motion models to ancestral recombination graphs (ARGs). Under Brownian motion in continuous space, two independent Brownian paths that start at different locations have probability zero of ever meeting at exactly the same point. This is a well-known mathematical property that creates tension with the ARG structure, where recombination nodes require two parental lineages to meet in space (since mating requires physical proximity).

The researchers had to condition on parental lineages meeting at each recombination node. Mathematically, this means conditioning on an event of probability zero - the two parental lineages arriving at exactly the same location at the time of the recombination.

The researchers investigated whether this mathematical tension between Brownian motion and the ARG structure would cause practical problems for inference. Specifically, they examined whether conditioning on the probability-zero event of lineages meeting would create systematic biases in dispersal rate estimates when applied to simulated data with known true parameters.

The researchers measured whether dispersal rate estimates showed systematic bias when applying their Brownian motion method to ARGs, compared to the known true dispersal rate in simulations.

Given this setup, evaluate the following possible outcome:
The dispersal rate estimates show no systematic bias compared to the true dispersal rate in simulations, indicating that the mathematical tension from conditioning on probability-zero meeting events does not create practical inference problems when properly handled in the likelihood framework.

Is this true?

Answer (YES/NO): NO